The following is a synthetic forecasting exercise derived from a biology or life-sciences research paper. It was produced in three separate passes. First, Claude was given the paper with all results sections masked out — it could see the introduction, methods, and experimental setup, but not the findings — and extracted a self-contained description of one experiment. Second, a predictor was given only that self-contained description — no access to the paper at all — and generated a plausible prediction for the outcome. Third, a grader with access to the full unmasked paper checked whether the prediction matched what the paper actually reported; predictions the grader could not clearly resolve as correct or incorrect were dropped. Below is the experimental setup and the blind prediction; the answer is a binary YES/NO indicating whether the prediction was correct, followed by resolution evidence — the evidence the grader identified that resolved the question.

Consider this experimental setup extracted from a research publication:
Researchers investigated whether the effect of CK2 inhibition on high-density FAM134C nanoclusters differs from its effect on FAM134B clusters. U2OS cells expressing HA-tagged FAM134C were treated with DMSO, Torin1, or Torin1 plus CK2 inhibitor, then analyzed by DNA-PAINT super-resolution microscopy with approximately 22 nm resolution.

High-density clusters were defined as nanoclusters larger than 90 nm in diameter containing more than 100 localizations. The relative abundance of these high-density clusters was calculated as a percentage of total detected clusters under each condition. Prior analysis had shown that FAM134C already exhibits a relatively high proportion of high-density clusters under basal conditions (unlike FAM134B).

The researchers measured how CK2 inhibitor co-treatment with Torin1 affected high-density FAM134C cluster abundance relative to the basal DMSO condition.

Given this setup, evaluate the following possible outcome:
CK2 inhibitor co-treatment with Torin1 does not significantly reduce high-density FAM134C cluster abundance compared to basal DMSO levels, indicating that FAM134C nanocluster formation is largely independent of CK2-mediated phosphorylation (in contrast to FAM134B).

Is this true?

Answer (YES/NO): NO